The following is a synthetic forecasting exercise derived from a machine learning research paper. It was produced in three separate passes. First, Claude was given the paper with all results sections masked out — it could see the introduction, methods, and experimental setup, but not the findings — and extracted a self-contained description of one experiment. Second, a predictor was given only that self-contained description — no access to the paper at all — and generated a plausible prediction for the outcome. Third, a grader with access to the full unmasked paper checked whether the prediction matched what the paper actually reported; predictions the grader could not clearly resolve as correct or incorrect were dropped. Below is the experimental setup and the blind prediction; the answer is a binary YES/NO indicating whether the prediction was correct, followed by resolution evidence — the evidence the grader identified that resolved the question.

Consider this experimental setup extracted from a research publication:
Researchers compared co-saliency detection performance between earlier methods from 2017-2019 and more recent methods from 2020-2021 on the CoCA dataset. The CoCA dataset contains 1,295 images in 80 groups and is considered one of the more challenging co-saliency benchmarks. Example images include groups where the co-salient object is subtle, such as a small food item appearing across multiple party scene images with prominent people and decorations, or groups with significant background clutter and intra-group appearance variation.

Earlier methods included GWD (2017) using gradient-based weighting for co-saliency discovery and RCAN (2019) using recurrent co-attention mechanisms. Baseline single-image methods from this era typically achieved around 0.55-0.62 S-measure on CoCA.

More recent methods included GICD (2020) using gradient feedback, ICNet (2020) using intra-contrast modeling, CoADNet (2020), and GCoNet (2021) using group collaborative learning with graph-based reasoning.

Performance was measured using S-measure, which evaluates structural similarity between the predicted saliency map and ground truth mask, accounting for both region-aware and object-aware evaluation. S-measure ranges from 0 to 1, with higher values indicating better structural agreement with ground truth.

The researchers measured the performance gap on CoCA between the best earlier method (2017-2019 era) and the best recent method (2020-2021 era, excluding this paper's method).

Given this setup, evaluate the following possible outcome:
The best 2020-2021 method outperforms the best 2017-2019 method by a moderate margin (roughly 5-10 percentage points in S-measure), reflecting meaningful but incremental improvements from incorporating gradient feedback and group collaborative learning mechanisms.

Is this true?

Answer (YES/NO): NO